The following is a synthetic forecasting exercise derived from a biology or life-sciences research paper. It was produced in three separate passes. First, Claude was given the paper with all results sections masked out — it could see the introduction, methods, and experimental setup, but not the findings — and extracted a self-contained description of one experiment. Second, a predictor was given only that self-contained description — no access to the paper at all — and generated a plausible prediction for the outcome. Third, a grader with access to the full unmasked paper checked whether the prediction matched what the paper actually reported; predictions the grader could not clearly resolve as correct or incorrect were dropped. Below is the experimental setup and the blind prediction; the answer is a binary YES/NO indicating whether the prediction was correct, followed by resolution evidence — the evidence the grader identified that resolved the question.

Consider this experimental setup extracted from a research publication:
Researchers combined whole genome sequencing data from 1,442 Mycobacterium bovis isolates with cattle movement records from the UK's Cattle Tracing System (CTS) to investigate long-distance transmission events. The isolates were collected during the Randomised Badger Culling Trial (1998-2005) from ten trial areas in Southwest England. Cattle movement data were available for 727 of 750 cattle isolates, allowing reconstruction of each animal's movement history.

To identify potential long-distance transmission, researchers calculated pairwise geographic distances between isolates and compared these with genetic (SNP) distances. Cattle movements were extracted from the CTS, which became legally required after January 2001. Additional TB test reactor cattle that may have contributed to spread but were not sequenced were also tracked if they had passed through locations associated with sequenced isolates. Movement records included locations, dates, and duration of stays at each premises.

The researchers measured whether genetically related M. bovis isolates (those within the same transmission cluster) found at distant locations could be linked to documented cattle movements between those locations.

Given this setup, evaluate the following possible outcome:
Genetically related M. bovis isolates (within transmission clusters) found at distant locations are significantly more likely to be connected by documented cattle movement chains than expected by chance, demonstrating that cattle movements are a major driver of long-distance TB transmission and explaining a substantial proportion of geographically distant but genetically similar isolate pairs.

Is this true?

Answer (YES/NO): NO